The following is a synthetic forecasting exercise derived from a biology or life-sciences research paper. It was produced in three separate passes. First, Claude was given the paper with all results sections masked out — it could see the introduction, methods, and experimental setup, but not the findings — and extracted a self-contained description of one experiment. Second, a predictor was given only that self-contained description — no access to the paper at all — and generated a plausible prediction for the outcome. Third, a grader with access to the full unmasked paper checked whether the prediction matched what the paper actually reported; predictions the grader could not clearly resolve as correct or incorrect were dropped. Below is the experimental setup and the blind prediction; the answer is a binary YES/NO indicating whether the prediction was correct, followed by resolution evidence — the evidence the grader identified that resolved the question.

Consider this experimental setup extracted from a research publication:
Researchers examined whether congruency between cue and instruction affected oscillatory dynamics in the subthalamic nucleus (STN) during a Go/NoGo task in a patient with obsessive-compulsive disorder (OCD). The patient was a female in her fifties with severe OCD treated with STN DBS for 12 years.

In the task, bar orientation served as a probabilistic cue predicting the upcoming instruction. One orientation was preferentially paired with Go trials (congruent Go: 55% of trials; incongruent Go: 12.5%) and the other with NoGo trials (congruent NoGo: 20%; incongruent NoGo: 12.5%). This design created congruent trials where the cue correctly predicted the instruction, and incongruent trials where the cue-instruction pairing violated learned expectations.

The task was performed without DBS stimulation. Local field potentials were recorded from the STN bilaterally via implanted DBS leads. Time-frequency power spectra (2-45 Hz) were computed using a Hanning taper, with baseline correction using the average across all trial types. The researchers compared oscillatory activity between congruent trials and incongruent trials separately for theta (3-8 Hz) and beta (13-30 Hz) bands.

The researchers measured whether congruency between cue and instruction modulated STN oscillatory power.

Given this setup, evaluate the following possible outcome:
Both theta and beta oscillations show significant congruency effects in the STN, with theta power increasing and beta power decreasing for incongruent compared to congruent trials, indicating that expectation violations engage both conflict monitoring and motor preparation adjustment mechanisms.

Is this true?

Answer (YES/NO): NO